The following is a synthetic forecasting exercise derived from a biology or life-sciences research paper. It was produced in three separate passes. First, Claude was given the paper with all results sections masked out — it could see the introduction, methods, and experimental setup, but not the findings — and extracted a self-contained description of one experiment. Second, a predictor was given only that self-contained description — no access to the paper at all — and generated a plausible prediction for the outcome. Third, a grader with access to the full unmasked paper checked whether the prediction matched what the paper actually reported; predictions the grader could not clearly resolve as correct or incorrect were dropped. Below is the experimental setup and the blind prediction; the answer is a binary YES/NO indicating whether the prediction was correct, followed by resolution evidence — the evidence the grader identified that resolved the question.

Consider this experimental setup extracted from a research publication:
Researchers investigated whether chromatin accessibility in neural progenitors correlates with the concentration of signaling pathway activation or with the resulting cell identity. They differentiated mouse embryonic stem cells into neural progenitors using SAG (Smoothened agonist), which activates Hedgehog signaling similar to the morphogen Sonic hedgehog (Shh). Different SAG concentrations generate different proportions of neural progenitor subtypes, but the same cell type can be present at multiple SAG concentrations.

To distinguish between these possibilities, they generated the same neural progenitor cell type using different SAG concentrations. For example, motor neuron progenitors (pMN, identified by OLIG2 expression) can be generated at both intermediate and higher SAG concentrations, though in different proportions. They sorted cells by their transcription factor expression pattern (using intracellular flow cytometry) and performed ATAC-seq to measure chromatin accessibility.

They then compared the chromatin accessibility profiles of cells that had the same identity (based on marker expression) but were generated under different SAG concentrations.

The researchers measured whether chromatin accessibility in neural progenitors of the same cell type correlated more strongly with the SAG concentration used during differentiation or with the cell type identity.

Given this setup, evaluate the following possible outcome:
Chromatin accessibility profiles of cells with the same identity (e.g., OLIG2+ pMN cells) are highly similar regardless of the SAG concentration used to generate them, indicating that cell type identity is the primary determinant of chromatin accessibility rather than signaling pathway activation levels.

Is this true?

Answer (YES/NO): YES